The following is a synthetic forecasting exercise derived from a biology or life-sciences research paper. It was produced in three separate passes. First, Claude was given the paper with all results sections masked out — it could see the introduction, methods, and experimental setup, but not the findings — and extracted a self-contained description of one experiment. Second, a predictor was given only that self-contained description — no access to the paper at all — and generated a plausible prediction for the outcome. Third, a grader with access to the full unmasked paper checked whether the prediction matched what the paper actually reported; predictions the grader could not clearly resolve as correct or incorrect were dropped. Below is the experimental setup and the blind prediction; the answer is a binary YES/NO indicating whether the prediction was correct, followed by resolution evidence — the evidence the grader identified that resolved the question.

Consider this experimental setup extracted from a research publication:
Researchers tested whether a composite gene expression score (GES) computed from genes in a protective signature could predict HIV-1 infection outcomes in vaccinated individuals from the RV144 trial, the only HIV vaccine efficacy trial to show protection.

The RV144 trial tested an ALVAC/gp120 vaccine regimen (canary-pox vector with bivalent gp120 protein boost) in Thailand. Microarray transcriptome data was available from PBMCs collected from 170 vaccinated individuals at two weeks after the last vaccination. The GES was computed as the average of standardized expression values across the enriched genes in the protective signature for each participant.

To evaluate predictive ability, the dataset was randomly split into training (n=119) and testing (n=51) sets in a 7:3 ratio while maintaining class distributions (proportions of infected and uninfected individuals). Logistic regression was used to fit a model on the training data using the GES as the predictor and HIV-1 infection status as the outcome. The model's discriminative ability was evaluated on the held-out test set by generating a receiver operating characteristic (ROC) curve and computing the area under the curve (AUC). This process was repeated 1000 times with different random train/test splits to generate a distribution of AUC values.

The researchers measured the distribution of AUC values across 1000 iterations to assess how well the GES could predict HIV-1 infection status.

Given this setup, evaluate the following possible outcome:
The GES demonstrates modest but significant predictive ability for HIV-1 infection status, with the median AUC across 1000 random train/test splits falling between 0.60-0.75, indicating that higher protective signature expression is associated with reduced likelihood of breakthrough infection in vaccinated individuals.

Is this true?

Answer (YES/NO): YES